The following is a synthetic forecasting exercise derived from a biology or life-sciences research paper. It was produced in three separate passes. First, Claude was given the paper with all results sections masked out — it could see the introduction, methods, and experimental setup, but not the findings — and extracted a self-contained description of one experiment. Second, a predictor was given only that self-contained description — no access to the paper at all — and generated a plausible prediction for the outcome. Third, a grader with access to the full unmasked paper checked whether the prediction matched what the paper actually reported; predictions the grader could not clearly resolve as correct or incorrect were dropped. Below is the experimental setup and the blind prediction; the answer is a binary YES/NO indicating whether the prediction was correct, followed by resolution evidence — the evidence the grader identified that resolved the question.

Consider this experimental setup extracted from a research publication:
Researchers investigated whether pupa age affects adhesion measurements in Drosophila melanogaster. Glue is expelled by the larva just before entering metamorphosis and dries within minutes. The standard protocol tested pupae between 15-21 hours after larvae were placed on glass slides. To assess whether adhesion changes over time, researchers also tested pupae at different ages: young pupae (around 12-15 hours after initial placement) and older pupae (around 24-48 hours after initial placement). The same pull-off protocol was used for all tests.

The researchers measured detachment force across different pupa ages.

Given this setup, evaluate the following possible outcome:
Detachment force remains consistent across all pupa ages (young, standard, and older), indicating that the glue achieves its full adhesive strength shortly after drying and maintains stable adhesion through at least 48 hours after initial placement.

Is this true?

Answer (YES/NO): YES